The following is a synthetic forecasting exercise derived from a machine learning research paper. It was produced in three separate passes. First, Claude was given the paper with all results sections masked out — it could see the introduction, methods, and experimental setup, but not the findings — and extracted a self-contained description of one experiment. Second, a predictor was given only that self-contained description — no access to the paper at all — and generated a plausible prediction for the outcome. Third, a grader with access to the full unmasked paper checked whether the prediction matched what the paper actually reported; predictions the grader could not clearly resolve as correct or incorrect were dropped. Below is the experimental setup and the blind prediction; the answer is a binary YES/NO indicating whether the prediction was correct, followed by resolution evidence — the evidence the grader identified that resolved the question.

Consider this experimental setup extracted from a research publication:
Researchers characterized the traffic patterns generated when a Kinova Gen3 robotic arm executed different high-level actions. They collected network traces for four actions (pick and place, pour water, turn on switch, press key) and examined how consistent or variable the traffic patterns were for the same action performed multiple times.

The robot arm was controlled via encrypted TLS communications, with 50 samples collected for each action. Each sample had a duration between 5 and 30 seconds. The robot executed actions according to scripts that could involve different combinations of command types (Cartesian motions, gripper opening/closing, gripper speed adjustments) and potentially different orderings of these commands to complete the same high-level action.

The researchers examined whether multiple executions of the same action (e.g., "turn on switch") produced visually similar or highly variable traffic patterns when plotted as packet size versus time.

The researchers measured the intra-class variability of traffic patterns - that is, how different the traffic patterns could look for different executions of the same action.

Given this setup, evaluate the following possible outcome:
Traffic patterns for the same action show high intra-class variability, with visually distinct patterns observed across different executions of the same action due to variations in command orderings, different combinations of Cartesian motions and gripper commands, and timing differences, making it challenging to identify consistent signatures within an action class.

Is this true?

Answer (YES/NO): YES